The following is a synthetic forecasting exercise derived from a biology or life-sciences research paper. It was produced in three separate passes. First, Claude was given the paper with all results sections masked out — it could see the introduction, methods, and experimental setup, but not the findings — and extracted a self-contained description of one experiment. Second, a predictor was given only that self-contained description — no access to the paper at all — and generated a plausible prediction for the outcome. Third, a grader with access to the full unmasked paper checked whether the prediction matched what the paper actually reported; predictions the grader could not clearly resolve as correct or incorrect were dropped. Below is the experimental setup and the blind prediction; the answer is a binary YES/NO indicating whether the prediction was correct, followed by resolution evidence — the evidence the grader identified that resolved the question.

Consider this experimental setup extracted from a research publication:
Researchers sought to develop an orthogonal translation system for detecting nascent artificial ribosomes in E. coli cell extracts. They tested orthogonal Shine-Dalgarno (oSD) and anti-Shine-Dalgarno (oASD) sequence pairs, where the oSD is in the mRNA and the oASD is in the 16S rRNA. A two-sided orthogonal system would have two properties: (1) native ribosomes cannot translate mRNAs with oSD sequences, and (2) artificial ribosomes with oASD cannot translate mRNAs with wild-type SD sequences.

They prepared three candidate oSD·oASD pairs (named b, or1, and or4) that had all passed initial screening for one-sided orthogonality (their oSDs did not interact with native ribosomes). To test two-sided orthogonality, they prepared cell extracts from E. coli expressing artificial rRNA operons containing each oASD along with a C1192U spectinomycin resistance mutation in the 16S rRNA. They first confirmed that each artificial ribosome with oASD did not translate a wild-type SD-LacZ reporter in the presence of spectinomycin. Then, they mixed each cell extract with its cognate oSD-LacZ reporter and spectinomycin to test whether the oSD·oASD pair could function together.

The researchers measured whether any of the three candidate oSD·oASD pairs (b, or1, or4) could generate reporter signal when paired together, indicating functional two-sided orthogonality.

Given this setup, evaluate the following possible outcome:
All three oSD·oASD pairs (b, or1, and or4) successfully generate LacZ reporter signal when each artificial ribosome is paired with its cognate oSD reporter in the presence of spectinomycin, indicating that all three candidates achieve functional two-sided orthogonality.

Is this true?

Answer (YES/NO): NO